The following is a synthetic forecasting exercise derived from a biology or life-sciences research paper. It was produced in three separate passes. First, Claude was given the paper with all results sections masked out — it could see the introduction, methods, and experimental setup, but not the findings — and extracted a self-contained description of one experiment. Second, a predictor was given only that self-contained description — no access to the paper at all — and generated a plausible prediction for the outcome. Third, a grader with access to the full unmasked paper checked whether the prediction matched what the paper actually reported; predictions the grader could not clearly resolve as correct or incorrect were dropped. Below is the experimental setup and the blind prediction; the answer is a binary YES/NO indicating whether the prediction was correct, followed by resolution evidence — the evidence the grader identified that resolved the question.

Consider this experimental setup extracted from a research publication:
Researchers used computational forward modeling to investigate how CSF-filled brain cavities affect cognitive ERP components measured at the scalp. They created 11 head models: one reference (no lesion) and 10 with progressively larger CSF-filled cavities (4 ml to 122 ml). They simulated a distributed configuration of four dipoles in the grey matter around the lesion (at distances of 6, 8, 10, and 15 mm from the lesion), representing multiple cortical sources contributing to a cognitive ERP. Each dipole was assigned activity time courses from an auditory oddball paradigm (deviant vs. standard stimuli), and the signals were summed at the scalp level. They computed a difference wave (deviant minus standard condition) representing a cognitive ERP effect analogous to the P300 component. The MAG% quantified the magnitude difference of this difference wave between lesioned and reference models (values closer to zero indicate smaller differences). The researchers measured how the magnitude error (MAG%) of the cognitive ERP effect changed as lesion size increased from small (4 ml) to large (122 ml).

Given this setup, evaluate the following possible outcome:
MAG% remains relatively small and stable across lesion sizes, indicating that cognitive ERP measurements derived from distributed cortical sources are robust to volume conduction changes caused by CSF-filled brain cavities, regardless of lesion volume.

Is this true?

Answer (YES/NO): NO